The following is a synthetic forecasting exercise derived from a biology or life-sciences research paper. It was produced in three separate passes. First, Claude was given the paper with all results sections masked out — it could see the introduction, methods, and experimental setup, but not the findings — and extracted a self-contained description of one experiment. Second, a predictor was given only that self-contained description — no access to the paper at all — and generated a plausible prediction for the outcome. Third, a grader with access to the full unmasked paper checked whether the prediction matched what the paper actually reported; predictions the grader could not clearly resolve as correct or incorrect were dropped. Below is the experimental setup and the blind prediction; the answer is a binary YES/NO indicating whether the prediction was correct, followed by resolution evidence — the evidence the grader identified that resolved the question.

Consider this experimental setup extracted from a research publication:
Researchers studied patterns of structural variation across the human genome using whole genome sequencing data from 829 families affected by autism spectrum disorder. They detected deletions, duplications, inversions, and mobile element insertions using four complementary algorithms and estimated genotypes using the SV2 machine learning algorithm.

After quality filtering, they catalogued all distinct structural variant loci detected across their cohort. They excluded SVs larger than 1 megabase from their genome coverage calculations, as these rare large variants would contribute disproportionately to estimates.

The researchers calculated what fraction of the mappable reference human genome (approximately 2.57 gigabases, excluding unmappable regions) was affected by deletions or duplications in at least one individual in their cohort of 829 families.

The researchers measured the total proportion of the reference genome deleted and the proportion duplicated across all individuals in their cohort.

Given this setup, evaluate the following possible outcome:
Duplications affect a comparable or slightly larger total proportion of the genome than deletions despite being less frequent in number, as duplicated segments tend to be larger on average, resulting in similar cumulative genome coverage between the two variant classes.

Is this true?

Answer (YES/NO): NO